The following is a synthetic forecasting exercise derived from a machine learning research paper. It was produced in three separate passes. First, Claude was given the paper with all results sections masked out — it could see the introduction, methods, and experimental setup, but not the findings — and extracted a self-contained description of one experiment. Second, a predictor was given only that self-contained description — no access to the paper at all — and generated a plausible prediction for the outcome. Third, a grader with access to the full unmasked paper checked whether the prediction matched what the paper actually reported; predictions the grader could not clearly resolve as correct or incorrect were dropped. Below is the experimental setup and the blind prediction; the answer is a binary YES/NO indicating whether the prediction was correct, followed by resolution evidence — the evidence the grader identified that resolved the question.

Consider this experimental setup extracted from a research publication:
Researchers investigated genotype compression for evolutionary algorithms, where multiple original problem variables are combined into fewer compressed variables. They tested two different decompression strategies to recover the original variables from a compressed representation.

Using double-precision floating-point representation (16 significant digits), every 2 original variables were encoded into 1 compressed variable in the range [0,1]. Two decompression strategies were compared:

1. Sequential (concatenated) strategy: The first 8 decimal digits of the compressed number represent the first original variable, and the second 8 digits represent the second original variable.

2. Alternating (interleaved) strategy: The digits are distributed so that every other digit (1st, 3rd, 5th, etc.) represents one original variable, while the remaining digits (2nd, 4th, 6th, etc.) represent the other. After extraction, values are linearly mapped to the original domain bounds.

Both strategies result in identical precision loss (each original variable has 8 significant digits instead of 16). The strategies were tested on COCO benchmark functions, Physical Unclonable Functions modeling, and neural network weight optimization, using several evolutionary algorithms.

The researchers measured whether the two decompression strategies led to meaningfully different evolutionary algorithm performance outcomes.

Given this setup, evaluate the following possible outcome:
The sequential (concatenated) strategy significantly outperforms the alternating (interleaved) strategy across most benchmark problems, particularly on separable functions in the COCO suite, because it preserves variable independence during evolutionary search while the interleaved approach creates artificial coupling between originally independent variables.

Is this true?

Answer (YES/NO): NO